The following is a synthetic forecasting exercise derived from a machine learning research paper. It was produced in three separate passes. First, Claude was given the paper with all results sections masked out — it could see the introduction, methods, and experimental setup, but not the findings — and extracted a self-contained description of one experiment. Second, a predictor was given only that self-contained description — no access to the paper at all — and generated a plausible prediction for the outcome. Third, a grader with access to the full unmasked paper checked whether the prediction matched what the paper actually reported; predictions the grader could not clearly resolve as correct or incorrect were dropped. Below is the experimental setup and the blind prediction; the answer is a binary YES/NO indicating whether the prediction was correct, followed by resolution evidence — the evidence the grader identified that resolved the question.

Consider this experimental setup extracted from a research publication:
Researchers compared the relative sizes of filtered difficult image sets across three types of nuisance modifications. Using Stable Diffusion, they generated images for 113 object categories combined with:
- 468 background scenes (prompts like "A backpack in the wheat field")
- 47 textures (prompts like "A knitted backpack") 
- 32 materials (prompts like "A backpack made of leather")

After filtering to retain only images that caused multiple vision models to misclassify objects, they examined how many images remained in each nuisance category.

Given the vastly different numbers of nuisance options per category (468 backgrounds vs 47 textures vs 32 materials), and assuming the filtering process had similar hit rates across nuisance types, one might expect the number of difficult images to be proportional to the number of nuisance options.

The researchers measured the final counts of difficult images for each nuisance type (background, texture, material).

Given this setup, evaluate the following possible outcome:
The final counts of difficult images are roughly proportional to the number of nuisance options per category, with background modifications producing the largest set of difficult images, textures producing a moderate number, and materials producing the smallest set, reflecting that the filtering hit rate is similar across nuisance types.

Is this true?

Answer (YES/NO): NO